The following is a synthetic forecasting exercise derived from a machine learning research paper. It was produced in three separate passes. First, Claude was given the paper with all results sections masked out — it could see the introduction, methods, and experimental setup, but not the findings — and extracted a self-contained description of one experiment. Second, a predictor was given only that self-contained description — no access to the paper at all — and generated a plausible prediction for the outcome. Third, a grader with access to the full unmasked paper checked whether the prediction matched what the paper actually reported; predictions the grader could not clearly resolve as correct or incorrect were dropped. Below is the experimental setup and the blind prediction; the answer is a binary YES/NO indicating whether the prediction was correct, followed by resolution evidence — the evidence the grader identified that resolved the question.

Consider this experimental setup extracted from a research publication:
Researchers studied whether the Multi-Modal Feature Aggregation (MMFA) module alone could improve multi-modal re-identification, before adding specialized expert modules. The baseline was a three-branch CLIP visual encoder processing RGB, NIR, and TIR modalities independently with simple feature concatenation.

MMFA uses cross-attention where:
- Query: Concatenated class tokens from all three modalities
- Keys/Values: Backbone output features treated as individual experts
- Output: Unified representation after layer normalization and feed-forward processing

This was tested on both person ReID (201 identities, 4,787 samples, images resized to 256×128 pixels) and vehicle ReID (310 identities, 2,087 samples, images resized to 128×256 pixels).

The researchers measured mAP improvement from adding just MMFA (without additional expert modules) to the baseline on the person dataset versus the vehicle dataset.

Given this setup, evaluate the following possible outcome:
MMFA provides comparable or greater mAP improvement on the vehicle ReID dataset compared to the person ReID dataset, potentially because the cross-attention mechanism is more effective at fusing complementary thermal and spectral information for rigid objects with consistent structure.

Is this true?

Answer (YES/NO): YES